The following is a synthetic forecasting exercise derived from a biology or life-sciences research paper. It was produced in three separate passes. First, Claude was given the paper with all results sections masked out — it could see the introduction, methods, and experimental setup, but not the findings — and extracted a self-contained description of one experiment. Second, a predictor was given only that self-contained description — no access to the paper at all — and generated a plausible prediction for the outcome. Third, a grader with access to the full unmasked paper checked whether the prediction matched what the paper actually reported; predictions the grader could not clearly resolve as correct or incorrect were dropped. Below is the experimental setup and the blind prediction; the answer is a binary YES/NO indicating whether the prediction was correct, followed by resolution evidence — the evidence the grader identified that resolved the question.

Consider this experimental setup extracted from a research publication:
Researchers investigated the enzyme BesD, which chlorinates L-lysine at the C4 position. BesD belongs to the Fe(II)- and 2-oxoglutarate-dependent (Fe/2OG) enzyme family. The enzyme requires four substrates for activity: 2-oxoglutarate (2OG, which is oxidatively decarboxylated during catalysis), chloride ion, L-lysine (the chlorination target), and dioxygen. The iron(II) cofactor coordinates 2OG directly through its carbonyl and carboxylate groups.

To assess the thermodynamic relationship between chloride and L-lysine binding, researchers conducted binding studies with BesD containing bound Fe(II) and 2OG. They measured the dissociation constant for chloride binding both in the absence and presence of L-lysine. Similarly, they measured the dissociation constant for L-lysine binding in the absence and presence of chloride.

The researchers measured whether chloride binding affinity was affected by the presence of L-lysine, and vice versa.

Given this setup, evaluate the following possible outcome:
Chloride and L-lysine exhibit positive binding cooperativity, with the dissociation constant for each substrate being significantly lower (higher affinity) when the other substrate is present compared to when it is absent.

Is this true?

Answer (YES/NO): YES